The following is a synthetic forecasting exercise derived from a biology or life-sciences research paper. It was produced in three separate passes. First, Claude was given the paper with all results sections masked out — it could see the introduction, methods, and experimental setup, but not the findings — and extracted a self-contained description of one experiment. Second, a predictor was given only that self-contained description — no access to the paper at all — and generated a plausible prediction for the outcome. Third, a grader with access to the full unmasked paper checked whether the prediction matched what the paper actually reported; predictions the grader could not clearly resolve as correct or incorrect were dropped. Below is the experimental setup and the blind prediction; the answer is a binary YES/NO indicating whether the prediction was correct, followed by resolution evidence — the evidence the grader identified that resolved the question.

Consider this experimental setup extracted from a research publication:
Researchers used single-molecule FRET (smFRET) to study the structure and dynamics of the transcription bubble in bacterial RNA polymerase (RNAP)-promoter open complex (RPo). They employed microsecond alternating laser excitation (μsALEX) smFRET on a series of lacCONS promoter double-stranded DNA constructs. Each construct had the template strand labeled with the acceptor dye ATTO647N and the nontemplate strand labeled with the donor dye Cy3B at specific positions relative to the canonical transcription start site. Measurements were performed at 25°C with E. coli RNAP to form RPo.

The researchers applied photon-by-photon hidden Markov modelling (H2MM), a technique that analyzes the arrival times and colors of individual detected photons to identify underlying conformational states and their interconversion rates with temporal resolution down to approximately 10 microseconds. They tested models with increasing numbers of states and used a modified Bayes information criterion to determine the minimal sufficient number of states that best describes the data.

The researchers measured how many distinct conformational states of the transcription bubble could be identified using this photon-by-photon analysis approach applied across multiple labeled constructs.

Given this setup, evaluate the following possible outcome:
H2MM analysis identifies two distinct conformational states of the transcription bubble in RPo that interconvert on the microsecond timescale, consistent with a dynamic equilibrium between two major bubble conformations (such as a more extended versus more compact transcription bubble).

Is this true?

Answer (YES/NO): YES